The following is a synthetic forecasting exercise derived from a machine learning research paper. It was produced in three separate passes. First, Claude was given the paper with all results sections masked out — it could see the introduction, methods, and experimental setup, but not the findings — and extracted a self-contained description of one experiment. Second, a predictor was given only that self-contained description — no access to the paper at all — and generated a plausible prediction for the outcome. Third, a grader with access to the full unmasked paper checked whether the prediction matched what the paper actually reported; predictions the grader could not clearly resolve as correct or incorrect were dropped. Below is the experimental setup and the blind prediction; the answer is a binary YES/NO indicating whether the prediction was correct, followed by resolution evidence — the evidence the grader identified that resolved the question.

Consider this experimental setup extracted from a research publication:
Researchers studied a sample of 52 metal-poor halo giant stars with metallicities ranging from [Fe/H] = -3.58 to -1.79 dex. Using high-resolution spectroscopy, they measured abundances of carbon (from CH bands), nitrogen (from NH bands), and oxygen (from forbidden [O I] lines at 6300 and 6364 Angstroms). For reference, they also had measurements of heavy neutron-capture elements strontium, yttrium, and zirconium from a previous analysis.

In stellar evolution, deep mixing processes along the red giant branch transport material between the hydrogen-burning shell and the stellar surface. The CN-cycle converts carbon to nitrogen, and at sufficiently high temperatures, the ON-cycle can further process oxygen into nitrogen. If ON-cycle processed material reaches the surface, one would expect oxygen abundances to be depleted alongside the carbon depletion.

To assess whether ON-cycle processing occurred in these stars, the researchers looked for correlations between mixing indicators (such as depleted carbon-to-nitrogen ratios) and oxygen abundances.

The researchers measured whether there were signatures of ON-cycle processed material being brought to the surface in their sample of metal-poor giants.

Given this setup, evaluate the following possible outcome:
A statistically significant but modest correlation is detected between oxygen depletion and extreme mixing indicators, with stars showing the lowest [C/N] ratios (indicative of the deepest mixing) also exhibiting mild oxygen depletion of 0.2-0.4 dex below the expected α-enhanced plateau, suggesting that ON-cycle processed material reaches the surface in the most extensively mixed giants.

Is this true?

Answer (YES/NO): NO